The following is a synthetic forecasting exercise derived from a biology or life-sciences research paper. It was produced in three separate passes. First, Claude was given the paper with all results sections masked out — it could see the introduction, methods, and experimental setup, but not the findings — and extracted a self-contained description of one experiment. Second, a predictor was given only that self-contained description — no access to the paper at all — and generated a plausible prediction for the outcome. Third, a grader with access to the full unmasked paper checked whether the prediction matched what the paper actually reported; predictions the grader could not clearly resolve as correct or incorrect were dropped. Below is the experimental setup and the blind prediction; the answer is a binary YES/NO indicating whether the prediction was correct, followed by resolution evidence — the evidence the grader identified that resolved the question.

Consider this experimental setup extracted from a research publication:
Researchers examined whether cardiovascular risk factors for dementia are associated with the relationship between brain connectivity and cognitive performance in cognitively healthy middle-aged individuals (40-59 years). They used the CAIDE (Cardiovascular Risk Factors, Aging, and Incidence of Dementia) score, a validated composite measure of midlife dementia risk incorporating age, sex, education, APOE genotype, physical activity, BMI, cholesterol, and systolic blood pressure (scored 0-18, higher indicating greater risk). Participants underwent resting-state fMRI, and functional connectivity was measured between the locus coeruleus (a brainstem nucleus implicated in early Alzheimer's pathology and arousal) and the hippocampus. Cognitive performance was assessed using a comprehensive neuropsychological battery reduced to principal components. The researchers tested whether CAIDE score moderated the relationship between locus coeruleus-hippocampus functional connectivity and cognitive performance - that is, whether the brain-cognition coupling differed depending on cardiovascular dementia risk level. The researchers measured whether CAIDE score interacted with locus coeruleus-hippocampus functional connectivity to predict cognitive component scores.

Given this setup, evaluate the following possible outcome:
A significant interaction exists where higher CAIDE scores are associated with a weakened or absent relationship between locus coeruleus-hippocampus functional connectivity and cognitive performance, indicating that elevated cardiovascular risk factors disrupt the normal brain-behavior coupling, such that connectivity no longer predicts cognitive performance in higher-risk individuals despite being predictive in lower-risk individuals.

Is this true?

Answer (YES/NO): NO